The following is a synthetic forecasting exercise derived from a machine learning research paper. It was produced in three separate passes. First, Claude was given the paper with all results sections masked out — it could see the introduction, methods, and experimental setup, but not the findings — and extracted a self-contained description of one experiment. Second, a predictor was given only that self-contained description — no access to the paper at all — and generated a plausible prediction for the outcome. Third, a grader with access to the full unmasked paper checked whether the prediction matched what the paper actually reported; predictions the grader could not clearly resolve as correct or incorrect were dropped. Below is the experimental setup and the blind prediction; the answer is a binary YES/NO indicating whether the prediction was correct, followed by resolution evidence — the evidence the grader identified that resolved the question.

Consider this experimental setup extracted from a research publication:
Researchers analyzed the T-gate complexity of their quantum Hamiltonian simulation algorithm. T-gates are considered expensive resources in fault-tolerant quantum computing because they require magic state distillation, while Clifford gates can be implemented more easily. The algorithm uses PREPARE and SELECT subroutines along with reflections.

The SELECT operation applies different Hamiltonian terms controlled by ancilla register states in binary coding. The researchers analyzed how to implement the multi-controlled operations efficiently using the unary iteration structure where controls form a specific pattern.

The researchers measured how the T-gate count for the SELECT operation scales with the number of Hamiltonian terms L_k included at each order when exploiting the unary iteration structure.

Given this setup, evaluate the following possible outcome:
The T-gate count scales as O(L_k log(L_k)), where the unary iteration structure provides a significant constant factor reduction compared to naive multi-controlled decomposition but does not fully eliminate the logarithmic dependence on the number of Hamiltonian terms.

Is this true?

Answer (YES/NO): NO